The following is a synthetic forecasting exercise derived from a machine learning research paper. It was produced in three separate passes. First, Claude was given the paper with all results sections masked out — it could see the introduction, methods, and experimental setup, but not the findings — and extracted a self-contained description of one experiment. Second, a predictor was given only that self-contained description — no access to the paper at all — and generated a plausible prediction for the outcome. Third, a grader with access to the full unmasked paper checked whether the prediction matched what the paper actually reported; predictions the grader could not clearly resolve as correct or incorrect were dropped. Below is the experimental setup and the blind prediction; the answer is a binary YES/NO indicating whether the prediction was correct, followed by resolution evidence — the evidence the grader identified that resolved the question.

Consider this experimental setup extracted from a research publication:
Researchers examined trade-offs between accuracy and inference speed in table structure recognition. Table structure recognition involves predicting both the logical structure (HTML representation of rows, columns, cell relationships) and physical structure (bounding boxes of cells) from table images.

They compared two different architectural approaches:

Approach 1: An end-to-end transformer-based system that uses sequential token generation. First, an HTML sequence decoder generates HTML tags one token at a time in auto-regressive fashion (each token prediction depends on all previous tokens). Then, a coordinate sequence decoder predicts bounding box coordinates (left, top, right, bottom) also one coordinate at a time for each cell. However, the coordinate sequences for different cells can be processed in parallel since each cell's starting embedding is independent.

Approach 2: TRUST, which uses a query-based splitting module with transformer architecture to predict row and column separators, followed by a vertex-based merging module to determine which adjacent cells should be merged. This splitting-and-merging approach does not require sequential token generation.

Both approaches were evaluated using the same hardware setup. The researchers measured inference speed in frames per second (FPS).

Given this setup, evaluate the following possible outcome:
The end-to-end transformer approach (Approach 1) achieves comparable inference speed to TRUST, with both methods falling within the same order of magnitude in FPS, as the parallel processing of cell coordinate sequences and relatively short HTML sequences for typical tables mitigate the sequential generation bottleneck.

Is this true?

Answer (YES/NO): NO